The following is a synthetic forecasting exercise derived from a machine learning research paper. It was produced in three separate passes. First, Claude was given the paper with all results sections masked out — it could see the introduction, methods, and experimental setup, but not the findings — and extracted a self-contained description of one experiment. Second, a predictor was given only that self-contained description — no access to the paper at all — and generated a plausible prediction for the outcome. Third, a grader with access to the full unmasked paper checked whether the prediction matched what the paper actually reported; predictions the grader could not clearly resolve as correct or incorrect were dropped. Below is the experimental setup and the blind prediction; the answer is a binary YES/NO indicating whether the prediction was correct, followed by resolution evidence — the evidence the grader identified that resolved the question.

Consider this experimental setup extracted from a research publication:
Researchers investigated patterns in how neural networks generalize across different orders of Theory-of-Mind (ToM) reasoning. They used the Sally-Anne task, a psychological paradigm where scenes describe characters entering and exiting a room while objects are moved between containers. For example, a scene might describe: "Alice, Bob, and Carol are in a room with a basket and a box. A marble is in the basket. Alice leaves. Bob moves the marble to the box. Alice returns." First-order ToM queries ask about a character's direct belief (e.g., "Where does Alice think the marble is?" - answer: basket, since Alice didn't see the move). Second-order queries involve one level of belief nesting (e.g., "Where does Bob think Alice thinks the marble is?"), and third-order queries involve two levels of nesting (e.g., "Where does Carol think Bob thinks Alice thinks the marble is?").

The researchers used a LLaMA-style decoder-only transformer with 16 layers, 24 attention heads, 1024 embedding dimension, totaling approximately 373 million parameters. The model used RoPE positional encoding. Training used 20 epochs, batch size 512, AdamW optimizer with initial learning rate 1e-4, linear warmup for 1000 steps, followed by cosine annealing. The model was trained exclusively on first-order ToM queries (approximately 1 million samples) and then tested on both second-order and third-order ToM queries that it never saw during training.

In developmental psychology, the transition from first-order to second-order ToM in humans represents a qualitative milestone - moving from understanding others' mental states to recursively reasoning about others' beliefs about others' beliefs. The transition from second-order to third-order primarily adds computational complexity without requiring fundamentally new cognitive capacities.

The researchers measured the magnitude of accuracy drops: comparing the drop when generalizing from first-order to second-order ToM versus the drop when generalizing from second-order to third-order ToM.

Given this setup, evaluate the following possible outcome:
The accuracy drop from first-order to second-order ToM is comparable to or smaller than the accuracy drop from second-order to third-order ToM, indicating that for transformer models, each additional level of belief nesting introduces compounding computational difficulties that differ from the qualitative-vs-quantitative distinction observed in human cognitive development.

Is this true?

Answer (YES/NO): NO